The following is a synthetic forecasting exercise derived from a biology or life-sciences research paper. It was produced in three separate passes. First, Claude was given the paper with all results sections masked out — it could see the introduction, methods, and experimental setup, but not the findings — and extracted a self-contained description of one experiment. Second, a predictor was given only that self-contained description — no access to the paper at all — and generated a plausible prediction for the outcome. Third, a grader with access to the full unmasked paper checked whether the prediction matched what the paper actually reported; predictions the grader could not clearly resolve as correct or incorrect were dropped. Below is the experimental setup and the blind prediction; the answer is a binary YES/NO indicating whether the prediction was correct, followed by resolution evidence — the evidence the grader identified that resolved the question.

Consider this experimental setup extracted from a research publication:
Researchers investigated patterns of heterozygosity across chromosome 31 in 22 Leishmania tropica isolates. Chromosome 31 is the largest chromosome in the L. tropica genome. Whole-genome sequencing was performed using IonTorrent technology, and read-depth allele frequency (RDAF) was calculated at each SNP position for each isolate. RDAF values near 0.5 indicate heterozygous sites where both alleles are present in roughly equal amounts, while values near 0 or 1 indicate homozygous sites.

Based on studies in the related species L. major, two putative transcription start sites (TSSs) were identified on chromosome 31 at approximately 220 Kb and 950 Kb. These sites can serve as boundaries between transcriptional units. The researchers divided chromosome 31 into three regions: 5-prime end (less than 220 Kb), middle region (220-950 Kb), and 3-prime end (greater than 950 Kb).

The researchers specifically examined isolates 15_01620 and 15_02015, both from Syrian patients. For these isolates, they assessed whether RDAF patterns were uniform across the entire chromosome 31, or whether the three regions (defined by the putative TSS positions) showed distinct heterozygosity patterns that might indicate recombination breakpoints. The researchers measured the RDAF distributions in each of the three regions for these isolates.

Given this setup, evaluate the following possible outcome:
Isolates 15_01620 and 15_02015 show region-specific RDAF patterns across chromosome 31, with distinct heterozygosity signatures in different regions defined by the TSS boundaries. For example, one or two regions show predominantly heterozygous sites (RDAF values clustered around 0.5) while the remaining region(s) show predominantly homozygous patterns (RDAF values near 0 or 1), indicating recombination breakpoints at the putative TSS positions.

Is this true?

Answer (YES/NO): NO